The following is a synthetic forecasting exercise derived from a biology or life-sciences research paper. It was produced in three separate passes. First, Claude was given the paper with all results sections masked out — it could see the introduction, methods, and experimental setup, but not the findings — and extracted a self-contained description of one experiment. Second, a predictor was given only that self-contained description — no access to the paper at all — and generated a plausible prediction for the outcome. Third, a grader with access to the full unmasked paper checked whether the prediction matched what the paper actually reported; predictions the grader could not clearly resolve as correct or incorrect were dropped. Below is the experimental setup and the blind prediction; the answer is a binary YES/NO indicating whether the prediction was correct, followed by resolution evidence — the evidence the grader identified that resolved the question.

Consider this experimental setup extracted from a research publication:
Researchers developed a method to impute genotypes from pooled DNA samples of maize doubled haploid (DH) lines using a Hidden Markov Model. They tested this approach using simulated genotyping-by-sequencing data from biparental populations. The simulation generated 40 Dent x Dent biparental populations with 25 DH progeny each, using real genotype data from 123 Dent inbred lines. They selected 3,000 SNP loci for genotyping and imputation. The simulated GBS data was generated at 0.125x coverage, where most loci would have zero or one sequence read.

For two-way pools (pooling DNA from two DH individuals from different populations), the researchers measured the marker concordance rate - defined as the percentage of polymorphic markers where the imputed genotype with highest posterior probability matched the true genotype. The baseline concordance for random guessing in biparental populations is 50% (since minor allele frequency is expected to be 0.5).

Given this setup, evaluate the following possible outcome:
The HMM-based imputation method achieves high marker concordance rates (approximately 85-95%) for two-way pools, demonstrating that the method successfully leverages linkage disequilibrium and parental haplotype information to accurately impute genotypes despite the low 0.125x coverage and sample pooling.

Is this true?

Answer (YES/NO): NO